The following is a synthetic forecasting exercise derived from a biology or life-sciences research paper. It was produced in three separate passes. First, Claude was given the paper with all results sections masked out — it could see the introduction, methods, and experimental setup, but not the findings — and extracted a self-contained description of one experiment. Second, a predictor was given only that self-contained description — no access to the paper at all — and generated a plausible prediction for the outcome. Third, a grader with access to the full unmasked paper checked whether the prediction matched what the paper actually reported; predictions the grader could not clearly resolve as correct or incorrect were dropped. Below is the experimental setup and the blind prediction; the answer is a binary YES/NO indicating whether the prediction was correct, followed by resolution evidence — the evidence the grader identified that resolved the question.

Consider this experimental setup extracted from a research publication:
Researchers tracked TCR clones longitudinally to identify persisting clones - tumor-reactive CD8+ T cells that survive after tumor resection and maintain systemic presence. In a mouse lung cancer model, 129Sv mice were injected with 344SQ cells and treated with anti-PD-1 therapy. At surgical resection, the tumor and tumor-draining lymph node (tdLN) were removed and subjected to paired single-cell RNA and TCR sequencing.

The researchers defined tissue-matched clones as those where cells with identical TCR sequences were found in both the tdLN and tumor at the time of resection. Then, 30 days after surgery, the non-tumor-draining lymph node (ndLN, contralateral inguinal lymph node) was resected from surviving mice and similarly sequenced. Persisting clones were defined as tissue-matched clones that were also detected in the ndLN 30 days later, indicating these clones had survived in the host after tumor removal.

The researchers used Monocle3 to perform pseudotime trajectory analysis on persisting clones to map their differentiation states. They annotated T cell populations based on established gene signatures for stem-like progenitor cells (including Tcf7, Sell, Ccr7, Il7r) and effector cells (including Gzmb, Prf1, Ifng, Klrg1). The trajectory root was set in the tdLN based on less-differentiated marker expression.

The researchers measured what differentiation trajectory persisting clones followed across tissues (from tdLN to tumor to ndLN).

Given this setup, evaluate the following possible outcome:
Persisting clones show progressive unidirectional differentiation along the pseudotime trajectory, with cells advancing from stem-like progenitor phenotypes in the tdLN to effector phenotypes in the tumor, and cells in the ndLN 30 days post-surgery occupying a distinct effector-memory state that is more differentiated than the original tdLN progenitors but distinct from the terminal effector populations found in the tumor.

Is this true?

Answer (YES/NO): NO